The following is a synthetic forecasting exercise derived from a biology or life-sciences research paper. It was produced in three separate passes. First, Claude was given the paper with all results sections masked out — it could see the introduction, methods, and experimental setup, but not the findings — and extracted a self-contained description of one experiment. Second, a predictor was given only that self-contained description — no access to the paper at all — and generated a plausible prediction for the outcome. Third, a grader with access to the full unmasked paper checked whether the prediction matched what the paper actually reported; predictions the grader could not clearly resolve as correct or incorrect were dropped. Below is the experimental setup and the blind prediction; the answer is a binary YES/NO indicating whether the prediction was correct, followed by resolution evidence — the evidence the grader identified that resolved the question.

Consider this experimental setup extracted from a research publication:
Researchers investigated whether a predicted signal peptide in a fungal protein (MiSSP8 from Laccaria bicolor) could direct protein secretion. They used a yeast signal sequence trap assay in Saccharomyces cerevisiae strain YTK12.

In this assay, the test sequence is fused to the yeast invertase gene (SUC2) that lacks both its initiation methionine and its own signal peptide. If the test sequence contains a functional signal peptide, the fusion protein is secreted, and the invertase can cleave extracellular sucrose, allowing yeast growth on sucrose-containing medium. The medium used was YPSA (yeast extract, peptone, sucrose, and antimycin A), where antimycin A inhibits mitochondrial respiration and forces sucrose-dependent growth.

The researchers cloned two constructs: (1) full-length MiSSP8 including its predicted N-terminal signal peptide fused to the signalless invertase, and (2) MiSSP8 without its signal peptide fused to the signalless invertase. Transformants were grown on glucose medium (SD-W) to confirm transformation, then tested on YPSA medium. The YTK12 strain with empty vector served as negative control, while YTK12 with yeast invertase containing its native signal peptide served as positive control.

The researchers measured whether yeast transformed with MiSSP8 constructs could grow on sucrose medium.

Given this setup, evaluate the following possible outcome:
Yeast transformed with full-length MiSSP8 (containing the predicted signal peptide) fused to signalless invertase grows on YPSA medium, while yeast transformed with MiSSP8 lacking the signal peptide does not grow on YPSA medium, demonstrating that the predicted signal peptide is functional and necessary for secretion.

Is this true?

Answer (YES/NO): YES